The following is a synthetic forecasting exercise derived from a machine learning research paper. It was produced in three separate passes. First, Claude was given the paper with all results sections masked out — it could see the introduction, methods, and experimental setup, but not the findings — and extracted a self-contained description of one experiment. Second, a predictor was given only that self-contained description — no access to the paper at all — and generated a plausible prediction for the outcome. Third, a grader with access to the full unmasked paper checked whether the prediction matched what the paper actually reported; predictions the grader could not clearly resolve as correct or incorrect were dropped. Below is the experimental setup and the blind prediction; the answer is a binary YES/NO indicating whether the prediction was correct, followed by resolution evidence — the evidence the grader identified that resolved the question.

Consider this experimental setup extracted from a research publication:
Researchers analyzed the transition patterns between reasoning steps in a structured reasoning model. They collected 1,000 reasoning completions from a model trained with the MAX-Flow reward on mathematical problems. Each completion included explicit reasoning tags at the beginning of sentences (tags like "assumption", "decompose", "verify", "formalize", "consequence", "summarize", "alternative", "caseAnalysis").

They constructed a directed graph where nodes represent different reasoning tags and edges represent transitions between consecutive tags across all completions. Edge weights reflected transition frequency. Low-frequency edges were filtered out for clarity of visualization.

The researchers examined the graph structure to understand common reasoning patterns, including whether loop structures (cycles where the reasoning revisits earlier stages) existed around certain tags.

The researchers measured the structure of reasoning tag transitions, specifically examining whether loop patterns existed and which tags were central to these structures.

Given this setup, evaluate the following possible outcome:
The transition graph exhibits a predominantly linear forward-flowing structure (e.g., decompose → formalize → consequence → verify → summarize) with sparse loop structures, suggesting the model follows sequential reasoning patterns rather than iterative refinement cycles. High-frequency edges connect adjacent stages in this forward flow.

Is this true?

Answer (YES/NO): NO